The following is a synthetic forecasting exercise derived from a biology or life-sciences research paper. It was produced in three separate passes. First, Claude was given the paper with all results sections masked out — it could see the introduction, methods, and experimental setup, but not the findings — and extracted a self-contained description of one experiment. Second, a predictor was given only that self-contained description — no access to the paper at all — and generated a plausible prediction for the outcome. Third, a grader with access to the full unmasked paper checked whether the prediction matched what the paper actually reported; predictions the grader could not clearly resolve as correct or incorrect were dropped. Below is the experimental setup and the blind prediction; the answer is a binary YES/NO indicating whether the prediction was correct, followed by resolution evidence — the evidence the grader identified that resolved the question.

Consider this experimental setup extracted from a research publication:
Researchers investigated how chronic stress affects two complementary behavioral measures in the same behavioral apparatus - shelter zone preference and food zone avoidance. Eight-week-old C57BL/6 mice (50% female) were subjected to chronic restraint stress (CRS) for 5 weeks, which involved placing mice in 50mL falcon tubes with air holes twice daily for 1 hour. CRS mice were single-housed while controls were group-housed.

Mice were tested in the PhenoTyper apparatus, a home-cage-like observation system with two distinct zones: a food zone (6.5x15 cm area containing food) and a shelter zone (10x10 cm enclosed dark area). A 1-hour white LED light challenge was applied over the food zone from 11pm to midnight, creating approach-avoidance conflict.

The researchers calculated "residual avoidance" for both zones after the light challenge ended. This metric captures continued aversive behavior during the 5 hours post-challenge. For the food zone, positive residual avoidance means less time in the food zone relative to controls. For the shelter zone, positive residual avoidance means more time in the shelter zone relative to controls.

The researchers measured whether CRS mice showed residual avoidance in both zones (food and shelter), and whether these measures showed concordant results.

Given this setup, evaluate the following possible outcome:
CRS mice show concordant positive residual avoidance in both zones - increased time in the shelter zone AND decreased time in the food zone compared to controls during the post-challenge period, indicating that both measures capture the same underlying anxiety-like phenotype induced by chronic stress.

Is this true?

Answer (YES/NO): YES